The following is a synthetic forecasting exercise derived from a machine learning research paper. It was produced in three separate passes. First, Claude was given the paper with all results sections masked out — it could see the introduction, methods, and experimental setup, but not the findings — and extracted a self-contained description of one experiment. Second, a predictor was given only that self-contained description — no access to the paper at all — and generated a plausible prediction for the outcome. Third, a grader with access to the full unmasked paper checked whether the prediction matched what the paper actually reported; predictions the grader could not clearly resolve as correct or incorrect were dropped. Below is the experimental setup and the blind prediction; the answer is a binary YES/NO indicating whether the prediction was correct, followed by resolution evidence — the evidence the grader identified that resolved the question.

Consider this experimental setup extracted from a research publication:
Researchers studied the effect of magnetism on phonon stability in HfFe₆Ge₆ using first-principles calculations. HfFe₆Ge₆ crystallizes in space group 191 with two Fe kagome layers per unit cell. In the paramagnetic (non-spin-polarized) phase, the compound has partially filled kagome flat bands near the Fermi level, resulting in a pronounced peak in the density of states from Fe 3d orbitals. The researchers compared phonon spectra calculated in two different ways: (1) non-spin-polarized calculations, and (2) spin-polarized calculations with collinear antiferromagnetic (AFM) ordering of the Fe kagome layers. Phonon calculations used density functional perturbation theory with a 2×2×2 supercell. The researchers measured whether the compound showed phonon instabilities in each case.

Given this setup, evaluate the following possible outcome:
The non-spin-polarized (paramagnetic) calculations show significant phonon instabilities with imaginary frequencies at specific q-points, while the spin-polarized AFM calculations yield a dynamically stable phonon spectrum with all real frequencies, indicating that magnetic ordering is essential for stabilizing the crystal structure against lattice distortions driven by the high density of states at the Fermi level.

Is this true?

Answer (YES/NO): YES